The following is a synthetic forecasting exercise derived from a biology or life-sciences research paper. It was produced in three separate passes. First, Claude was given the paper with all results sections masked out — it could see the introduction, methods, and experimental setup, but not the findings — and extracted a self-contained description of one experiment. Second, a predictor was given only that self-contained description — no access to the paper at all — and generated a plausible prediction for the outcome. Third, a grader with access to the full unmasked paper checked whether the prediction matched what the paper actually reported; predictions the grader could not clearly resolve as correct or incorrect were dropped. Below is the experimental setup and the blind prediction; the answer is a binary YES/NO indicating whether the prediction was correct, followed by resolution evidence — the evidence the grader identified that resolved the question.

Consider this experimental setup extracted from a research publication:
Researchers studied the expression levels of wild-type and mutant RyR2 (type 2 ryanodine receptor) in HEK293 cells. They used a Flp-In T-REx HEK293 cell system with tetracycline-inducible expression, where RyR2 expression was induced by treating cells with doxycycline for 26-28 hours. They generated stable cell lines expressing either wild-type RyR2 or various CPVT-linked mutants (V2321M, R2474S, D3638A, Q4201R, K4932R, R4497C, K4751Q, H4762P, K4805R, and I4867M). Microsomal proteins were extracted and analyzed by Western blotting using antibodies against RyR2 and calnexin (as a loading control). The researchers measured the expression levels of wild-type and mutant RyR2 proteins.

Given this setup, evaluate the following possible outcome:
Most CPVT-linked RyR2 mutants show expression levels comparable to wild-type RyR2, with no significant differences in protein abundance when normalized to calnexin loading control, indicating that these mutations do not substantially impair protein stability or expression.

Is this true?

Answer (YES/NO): YES